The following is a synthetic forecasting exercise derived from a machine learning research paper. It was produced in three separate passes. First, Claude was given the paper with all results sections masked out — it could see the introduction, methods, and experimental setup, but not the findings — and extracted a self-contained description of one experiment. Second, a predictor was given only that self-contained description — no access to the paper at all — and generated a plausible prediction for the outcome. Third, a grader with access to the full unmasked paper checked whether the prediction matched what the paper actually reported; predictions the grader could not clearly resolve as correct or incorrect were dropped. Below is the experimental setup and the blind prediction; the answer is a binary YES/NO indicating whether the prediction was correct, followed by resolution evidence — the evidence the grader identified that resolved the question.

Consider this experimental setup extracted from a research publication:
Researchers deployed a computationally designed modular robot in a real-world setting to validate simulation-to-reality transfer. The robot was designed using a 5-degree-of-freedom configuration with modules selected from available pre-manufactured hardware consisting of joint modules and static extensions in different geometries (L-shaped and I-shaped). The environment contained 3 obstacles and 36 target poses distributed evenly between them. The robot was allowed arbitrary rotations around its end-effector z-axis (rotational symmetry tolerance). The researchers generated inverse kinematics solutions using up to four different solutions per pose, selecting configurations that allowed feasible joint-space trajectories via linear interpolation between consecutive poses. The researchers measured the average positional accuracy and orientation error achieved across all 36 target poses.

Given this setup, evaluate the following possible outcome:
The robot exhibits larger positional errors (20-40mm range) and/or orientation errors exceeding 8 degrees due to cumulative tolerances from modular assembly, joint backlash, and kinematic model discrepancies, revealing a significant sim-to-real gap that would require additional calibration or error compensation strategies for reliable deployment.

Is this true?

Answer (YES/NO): NO